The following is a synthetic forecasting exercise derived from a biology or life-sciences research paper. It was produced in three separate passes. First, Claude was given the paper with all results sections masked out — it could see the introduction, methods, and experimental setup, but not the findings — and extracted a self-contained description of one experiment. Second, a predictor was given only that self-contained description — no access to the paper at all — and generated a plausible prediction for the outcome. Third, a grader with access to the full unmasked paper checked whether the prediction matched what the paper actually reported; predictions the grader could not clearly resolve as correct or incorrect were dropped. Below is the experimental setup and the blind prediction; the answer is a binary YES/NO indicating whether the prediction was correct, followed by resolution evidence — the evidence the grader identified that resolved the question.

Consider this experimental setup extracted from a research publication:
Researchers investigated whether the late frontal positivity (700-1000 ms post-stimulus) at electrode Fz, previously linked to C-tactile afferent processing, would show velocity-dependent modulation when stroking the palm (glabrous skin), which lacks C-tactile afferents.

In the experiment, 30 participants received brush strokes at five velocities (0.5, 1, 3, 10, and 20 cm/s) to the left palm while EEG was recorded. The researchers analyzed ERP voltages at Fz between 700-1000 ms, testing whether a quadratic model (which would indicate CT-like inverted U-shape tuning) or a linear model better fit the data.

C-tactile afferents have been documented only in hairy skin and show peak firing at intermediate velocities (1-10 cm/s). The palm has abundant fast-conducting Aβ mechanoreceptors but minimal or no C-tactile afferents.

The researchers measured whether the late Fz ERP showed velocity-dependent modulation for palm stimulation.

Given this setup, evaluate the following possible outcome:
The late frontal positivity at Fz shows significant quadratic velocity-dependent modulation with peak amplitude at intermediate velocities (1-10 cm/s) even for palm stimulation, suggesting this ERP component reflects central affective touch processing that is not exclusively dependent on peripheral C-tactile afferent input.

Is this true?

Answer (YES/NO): YES